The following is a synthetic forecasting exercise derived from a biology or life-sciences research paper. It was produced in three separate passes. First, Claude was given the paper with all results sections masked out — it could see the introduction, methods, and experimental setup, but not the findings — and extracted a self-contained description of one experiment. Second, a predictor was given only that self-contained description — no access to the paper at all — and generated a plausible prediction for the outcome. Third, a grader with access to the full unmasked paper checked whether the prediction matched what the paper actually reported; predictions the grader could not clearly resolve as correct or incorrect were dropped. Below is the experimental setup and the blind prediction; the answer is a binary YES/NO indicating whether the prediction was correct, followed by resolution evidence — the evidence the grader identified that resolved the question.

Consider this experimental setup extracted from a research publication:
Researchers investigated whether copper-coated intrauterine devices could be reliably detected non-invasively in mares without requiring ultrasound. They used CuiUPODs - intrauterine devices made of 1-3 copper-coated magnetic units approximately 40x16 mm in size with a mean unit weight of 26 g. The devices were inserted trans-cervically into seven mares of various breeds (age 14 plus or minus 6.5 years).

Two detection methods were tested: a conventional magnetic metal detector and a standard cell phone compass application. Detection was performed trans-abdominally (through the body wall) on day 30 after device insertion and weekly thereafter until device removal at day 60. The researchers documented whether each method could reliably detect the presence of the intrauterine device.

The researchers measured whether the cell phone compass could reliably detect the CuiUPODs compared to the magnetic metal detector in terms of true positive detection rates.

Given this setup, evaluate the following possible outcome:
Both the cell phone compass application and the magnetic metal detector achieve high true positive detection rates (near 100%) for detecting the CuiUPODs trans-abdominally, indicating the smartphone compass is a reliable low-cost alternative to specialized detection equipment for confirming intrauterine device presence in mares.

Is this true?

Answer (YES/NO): YES